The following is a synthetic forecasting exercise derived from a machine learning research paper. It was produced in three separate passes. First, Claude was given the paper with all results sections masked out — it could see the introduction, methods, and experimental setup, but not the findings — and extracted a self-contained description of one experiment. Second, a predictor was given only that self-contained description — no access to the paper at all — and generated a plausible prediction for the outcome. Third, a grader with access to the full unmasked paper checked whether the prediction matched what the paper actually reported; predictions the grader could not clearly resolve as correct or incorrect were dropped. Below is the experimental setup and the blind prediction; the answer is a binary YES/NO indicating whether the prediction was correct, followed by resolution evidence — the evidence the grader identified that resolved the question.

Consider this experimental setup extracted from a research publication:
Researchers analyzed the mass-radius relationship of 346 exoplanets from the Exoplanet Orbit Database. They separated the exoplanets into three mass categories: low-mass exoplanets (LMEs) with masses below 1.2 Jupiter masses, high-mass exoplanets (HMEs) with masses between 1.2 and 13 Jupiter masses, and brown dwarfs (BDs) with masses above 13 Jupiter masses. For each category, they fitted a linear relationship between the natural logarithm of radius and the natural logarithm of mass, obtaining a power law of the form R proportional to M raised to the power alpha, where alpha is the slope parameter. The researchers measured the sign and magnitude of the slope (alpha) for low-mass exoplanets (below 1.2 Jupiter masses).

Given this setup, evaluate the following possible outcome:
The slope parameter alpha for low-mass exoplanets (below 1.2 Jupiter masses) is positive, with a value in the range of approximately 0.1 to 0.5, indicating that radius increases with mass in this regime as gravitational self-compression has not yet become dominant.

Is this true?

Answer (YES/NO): YES